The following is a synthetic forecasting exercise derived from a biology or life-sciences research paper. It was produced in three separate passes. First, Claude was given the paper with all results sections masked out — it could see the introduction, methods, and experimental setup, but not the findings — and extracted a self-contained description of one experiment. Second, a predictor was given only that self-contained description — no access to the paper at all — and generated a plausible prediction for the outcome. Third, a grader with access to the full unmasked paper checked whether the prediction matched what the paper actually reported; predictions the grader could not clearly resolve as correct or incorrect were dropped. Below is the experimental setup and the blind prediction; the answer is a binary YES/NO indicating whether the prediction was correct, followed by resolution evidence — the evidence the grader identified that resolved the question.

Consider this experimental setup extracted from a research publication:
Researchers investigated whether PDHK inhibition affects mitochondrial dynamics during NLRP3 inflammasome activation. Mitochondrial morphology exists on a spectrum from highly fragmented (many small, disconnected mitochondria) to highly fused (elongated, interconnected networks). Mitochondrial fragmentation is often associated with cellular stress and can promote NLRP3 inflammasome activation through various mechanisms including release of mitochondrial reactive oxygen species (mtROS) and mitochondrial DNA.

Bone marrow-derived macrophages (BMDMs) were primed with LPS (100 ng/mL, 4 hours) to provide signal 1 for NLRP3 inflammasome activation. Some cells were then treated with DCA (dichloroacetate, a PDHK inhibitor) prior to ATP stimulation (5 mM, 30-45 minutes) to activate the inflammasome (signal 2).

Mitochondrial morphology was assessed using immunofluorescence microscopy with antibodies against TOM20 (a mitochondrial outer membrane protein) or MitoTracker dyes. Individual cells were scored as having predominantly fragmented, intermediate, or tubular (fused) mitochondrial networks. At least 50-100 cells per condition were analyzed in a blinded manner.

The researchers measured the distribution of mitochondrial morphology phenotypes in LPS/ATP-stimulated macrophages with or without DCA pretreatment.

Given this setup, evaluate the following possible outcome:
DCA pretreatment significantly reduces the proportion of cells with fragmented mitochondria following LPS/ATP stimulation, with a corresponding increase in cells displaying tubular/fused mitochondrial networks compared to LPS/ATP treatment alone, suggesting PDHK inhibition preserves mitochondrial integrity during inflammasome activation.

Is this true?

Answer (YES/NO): YES